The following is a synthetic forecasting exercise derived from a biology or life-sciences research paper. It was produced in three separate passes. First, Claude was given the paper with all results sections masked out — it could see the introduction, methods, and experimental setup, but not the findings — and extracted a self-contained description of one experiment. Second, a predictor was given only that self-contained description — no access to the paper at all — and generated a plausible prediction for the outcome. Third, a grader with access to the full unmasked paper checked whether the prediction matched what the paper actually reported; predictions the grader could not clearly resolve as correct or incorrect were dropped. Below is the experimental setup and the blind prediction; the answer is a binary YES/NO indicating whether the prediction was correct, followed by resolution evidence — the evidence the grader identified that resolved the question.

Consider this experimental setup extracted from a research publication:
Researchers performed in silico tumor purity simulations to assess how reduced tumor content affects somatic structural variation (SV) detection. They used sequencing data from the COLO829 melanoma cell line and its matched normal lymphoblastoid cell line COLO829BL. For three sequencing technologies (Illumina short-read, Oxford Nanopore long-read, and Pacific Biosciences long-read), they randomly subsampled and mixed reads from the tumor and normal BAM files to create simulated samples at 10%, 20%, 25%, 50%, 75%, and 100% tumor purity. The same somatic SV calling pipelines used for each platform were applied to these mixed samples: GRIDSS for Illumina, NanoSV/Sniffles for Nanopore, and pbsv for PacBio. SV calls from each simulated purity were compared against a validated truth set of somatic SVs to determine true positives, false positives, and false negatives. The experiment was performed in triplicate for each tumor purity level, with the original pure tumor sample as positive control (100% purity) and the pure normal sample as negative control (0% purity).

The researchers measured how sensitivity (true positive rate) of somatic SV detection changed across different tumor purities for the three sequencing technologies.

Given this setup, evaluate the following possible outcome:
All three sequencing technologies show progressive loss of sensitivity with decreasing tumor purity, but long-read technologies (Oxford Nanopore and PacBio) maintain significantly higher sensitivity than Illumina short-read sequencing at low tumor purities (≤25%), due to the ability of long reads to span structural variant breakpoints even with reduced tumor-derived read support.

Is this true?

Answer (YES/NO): NO